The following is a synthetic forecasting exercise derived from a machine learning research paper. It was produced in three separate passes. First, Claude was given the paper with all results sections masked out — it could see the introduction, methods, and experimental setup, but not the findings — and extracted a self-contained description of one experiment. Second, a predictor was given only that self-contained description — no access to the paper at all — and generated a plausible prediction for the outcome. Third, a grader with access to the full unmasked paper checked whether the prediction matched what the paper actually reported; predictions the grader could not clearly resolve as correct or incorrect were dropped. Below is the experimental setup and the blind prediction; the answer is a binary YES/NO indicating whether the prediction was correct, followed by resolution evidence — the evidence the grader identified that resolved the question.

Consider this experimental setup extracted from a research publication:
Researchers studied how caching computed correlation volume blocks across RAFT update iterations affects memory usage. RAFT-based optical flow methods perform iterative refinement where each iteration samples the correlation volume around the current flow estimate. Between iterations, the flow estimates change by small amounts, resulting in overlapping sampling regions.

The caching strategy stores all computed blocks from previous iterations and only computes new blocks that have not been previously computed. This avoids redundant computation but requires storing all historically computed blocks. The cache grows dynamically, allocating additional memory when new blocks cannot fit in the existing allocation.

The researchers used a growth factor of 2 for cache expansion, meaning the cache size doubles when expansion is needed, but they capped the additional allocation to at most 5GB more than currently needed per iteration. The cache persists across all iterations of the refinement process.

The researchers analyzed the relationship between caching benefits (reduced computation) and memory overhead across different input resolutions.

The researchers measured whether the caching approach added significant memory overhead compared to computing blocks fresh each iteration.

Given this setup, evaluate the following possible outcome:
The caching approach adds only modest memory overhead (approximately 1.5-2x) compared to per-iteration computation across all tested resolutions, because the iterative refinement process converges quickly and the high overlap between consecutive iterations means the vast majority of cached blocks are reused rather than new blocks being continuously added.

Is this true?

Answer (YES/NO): NO